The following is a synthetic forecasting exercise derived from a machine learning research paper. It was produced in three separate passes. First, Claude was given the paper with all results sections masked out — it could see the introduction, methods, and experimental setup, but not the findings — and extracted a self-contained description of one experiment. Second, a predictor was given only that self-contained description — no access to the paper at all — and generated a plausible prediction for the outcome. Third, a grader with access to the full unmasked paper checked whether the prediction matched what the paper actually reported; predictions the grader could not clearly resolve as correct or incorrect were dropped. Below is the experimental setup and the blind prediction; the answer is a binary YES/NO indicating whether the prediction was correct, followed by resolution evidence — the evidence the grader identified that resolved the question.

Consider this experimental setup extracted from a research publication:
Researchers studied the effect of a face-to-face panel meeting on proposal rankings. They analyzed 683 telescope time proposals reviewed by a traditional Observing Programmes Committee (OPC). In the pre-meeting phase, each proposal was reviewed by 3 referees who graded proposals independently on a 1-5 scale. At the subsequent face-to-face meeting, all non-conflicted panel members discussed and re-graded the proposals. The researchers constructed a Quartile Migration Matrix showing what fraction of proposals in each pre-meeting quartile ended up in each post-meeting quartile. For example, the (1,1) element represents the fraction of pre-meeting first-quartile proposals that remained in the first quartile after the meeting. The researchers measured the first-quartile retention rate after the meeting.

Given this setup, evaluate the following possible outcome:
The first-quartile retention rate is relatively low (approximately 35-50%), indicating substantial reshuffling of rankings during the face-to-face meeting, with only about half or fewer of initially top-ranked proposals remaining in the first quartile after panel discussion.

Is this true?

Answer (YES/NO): NO